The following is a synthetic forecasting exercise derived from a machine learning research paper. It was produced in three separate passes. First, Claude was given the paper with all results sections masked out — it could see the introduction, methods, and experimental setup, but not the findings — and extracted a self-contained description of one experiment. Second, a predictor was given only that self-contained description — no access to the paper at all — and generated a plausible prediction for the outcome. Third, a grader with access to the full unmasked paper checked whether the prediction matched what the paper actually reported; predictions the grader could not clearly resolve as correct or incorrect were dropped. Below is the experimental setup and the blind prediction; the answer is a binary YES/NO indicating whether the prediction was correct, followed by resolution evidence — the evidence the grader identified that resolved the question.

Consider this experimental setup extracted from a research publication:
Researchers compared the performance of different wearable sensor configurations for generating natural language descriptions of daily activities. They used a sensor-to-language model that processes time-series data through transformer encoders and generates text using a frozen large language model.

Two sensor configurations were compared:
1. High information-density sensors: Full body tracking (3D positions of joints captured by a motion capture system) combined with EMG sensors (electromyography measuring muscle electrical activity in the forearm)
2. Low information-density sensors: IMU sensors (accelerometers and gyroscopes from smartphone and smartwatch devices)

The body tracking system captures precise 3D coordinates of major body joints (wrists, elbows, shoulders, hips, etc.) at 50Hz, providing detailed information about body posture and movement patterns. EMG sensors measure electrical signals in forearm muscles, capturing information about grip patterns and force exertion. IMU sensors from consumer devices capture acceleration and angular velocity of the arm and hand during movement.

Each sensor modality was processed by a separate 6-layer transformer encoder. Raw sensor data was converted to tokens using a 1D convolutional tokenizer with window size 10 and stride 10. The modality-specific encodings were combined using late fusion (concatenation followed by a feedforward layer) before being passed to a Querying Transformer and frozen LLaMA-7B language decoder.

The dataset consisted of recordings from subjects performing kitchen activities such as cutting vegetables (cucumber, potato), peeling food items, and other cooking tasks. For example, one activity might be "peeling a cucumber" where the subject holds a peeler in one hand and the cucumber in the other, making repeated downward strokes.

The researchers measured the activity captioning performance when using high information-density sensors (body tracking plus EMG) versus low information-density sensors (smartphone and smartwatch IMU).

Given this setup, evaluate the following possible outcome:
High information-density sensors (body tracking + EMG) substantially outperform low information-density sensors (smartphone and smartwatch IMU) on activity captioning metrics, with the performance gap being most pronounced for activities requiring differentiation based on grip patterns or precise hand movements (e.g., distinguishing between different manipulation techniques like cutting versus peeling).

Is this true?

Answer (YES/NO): NO